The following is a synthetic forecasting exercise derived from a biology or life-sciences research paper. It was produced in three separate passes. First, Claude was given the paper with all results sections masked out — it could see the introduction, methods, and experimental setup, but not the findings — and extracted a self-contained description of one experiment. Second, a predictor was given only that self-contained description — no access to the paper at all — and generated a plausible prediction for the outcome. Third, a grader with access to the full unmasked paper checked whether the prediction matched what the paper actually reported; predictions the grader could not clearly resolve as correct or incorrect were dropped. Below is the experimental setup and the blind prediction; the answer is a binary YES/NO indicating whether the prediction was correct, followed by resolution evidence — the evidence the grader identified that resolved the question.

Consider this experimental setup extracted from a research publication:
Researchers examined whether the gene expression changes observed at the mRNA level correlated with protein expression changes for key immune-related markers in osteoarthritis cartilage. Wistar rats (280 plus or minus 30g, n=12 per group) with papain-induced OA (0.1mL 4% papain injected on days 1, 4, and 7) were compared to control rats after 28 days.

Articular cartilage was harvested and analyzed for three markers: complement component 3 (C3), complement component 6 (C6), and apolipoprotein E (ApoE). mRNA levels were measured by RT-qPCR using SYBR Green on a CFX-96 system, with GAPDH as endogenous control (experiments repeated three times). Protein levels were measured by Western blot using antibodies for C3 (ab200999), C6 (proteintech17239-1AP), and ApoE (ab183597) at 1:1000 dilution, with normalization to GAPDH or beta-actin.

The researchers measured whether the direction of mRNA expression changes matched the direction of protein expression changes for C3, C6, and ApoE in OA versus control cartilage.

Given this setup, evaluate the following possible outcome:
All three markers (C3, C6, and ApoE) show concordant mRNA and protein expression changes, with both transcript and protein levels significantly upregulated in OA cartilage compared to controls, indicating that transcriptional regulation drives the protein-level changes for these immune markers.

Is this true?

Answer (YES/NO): YES